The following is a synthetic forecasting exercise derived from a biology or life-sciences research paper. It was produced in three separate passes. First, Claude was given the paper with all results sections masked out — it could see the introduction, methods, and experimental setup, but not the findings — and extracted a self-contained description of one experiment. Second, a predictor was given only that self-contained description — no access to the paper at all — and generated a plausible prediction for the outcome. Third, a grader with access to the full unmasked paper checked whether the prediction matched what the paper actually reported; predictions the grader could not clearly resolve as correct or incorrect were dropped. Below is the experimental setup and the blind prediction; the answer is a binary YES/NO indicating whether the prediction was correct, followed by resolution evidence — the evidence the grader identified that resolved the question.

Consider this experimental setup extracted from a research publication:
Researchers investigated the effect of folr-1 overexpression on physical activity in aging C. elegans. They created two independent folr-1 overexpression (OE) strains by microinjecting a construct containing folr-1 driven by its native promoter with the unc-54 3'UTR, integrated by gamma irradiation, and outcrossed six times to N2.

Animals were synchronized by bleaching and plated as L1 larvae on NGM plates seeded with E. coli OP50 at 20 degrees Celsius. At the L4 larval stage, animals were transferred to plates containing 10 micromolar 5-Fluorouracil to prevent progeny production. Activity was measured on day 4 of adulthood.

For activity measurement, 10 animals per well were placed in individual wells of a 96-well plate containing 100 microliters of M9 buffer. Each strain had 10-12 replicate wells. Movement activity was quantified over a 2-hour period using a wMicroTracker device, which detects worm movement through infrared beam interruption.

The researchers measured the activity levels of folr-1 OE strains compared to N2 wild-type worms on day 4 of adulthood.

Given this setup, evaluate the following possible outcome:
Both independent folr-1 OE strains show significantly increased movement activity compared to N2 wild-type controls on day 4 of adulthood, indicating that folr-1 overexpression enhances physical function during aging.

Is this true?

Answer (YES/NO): NO